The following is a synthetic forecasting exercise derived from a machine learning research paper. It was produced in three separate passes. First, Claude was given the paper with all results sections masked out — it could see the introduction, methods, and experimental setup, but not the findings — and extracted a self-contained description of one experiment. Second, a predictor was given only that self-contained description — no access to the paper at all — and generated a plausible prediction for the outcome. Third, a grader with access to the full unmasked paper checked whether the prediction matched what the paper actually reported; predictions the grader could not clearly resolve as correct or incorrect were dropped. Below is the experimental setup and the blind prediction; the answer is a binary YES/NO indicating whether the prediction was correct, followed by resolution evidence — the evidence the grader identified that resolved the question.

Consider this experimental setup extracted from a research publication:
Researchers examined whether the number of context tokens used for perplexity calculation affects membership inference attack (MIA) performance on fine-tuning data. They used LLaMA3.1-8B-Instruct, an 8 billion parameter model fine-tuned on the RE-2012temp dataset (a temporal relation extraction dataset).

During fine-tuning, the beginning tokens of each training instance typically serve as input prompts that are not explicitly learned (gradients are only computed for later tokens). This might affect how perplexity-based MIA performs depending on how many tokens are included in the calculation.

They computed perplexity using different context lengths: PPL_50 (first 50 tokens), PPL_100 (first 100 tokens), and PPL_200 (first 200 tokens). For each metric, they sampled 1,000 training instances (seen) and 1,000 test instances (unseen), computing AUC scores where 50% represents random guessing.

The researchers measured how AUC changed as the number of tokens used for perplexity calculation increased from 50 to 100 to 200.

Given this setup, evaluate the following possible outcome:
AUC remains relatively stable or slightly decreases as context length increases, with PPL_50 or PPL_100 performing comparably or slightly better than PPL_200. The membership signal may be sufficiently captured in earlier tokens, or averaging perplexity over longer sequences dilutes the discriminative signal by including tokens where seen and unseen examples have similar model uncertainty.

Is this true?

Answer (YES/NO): NO